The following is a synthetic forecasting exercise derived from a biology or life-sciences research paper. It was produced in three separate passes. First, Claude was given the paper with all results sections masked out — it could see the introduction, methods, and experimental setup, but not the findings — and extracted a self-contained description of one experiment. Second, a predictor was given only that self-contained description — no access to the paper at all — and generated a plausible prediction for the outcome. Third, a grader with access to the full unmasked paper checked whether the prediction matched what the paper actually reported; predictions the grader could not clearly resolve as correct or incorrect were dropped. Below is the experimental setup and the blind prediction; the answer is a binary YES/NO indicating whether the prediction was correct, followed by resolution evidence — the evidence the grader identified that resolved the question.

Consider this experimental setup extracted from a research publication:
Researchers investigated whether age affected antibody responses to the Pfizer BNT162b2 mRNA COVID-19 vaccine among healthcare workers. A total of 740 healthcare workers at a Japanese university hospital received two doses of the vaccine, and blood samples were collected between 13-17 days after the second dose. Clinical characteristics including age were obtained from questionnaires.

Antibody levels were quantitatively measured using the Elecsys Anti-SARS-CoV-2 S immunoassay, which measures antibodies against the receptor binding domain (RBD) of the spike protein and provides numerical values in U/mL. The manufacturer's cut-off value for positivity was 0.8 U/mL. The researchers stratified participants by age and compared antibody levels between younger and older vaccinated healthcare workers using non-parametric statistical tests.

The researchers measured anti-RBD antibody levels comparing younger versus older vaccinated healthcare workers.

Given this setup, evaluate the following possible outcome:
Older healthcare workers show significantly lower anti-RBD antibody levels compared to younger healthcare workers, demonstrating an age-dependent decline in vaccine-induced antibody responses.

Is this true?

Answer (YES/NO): NO